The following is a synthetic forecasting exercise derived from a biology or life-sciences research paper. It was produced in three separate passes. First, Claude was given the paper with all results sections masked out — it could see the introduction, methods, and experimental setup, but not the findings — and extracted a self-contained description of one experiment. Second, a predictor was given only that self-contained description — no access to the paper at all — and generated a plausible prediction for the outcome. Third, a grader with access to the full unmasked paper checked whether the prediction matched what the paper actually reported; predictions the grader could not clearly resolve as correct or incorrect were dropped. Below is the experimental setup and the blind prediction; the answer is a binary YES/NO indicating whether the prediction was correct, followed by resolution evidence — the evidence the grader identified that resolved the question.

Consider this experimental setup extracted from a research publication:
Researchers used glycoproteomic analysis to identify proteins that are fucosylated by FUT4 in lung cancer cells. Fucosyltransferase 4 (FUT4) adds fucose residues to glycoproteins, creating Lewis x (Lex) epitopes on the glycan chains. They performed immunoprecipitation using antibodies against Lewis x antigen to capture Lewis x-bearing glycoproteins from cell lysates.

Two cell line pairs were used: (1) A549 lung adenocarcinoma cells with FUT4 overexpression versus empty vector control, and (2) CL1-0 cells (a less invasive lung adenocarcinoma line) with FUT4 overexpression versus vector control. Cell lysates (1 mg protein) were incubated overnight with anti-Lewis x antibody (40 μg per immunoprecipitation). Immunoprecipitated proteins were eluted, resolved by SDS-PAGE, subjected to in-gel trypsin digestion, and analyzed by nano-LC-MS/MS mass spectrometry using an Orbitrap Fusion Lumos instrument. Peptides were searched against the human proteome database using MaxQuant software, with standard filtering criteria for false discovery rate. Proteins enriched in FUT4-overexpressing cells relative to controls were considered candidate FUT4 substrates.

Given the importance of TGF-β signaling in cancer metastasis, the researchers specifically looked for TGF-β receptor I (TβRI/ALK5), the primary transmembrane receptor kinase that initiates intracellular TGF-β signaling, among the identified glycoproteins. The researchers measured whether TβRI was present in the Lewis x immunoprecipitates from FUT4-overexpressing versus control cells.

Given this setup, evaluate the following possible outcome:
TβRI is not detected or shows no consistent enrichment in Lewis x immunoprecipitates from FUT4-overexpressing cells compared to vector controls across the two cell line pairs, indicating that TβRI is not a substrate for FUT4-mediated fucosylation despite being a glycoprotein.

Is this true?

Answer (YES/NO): NO